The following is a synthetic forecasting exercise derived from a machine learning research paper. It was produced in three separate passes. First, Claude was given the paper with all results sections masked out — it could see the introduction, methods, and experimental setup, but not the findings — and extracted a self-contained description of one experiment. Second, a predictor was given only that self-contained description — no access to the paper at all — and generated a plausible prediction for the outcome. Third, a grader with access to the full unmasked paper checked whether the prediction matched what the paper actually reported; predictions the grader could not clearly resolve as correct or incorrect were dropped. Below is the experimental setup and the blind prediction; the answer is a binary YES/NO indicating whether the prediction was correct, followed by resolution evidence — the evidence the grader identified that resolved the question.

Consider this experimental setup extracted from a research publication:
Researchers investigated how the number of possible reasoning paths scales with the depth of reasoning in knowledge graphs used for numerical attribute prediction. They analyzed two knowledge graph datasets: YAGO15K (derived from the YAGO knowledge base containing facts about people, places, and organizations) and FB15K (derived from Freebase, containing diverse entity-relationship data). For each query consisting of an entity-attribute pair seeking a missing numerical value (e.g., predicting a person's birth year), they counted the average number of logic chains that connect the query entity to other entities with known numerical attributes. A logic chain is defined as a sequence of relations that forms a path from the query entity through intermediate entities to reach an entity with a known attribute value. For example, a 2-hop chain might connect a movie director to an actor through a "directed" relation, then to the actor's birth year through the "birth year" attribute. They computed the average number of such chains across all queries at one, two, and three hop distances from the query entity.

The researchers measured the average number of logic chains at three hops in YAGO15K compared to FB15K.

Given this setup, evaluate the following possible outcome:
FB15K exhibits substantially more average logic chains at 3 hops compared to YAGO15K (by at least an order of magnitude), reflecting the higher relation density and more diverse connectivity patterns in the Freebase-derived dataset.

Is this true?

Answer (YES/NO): NO